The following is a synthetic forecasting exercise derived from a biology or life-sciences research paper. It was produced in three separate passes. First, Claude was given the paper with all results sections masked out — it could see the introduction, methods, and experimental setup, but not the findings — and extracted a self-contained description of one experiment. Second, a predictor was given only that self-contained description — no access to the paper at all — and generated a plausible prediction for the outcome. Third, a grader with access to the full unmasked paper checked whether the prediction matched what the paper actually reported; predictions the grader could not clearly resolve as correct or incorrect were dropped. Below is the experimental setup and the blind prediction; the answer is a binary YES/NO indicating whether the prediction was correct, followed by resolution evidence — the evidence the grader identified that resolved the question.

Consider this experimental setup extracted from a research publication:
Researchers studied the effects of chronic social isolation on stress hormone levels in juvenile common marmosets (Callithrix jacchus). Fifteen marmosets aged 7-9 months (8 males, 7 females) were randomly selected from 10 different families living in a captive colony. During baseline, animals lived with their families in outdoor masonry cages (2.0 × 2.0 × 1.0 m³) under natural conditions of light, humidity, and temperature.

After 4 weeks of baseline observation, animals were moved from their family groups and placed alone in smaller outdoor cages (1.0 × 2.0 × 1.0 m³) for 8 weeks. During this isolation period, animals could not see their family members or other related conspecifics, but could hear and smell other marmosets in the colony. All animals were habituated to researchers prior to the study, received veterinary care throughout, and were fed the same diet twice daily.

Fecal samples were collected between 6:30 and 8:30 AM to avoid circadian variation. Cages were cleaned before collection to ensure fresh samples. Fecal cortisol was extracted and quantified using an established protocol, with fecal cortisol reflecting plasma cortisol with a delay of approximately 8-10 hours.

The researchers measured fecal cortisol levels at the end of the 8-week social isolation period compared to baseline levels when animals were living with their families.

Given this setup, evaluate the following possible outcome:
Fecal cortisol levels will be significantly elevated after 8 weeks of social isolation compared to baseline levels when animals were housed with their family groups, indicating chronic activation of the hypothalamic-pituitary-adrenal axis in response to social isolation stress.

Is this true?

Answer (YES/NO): NO